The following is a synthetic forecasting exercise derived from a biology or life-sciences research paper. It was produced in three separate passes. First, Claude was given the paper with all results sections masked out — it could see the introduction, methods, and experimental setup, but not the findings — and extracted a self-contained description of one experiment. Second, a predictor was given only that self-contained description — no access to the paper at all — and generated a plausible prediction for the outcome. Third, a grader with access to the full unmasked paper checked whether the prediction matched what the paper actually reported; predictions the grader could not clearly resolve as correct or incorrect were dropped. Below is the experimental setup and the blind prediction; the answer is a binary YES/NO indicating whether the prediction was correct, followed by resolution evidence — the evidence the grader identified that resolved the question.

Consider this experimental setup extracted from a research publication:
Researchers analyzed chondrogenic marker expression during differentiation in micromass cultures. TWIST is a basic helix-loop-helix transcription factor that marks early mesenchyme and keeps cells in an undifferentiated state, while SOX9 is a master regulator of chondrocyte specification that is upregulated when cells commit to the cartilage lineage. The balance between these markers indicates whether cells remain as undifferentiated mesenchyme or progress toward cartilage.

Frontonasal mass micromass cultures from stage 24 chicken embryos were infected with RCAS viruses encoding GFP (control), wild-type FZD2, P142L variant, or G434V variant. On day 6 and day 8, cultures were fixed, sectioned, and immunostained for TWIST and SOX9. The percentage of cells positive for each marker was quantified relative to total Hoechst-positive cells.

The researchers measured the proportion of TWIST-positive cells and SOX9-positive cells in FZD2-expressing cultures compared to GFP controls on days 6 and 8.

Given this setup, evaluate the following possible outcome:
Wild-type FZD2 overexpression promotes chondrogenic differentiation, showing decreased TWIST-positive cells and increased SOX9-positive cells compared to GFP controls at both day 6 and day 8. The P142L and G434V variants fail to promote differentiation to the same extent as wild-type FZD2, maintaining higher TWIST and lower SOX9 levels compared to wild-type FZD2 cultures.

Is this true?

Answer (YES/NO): NO